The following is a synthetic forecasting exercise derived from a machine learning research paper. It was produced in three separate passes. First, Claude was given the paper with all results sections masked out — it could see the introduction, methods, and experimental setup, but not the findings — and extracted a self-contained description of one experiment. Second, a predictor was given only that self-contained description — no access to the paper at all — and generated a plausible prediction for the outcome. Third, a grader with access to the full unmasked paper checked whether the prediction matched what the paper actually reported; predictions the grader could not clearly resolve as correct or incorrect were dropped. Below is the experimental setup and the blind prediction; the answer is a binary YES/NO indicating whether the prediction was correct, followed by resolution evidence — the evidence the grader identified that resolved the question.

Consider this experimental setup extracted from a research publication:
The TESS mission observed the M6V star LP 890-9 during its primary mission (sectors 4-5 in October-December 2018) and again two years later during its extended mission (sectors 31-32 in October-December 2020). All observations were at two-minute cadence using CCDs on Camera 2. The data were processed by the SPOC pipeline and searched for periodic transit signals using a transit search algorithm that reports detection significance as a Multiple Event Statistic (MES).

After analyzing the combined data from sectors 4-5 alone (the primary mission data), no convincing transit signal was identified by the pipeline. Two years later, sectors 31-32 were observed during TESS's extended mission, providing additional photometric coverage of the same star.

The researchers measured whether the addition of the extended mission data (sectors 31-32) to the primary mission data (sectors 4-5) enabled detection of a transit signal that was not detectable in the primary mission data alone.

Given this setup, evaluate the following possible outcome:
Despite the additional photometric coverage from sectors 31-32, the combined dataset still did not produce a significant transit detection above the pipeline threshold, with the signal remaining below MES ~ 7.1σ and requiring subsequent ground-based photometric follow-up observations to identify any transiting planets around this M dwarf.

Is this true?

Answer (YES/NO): NO